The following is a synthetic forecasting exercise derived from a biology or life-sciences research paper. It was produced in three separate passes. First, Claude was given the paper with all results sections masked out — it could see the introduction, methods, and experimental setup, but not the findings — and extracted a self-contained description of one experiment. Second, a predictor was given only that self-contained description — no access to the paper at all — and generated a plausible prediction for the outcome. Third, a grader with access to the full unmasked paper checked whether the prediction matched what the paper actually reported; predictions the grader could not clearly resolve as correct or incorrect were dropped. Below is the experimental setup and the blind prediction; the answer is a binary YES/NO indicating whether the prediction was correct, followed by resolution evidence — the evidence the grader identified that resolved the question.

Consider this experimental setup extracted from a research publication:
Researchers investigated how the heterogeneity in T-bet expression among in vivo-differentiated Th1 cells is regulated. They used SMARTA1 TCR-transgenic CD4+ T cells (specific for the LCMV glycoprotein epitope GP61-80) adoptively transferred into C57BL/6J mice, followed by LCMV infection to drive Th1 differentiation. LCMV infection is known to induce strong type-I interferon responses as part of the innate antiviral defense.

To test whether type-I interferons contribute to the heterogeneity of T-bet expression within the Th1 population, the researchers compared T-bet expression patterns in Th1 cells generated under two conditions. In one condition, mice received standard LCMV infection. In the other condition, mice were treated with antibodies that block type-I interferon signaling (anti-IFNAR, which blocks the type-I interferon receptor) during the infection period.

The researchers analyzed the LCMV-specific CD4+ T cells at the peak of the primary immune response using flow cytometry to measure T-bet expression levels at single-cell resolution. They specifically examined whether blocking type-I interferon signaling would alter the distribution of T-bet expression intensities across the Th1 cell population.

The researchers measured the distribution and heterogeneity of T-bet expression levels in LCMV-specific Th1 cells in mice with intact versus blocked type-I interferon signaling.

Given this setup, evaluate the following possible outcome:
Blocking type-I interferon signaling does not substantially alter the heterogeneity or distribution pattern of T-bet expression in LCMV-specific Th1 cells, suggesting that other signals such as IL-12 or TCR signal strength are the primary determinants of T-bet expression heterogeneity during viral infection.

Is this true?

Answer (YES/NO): NO